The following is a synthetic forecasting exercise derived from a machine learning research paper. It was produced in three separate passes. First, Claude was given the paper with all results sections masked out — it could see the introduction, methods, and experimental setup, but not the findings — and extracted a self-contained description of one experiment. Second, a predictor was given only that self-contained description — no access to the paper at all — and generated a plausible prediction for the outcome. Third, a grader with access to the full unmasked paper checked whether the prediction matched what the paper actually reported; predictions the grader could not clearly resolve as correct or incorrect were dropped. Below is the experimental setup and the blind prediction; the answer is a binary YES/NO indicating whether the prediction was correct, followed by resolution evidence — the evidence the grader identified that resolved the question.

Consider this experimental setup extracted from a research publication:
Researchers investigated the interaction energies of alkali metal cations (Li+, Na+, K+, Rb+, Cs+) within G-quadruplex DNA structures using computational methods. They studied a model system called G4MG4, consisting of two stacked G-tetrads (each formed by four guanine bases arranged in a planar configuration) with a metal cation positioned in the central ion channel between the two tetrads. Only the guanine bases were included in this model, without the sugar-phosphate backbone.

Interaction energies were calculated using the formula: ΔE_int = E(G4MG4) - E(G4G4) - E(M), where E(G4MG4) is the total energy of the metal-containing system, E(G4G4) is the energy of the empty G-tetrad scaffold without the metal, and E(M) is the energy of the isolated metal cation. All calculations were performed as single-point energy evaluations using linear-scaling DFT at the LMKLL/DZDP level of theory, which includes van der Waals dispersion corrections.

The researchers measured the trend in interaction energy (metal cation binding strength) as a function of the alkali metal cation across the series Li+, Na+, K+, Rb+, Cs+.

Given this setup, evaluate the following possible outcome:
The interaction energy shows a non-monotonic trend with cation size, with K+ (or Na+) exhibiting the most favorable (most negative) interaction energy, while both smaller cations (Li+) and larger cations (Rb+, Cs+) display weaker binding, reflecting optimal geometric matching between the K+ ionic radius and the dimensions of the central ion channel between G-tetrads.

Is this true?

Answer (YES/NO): YES